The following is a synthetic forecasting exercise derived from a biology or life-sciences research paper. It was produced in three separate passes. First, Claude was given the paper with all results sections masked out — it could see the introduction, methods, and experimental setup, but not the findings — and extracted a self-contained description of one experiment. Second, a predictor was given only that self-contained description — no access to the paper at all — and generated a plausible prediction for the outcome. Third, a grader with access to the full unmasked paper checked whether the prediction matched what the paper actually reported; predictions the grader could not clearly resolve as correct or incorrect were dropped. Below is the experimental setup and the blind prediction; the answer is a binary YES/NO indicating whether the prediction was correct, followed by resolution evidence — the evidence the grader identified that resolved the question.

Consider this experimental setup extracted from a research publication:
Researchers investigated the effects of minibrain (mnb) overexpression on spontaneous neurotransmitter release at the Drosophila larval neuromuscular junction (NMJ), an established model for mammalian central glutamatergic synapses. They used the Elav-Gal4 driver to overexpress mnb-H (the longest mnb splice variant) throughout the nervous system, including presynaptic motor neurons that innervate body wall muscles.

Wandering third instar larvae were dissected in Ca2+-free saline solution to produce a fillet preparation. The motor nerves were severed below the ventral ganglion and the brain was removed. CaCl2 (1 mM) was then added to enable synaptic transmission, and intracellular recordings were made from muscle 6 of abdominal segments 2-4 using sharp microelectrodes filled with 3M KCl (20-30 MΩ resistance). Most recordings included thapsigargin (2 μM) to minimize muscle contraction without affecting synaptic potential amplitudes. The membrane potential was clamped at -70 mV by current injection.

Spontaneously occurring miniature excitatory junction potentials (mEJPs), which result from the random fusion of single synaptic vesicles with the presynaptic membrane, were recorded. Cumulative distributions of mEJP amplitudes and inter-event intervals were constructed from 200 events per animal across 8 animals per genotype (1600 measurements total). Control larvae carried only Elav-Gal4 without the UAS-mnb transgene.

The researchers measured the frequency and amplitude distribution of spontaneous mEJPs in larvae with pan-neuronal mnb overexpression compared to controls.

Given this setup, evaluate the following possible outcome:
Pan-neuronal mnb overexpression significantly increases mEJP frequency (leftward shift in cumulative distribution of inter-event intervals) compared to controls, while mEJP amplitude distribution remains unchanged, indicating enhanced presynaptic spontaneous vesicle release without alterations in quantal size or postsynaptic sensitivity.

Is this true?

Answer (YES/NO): NO